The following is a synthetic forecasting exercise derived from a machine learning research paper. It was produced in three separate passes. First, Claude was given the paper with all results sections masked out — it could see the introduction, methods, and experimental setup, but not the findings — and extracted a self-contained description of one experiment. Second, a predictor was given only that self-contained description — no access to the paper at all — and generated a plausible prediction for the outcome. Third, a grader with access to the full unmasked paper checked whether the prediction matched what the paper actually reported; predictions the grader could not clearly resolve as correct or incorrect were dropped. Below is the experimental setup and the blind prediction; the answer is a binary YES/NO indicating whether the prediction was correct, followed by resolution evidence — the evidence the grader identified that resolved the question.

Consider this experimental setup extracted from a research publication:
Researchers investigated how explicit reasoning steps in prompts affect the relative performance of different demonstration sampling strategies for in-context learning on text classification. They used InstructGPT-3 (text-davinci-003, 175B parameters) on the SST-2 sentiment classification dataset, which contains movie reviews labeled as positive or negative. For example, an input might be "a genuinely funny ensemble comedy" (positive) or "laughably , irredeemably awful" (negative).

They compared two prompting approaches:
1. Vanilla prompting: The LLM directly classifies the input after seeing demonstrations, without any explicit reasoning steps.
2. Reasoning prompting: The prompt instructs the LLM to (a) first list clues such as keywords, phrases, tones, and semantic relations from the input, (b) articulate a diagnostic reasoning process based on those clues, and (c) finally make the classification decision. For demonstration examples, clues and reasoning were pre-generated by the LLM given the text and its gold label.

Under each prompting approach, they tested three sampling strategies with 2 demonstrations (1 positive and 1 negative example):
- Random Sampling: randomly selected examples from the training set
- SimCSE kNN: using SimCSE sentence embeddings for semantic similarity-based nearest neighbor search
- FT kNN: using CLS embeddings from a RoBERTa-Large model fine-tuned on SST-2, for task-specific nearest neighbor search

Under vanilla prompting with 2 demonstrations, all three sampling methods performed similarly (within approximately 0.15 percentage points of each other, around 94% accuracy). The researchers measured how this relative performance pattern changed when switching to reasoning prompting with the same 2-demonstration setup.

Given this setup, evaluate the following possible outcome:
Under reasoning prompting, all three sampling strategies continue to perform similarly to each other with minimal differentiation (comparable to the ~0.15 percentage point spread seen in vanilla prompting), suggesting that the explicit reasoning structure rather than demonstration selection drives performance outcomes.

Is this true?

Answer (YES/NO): NO